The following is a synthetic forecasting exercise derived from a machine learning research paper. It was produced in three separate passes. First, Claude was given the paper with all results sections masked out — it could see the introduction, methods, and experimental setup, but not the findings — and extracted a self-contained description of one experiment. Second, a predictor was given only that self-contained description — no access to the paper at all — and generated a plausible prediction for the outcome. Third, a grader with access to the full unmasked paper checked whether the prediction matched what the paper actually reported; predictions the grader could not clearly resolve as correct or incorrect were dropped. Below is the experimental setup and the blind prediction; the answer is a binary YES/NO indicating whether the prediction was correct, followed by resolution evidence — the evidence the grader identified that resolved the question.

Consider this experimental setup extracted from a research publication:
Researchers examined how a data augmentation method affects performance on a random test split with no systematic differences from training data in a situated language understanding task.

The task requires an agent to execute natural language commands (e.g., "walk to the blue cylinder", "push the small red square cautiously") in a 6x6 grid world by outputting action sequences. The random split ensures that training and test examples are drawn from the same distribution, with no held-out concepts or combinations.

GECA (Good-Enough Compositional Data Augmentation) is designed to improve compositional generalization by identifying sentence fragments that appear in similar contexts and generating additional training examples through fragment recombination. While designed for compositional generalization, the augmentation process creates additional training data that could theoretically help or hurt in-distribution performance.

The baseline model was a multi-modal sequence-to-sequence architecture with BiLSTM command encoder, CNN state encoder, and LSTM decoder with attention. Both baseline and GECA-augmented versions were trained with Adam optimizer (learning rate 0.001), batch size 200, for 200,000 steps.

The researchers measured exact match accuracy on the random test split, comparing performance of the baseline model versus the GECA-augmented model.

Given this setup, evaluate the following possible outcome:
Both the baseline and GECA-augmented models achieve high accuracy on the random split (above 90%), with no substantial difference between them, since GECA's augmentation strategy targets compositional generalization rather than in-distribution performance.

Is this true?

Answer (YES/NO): NO